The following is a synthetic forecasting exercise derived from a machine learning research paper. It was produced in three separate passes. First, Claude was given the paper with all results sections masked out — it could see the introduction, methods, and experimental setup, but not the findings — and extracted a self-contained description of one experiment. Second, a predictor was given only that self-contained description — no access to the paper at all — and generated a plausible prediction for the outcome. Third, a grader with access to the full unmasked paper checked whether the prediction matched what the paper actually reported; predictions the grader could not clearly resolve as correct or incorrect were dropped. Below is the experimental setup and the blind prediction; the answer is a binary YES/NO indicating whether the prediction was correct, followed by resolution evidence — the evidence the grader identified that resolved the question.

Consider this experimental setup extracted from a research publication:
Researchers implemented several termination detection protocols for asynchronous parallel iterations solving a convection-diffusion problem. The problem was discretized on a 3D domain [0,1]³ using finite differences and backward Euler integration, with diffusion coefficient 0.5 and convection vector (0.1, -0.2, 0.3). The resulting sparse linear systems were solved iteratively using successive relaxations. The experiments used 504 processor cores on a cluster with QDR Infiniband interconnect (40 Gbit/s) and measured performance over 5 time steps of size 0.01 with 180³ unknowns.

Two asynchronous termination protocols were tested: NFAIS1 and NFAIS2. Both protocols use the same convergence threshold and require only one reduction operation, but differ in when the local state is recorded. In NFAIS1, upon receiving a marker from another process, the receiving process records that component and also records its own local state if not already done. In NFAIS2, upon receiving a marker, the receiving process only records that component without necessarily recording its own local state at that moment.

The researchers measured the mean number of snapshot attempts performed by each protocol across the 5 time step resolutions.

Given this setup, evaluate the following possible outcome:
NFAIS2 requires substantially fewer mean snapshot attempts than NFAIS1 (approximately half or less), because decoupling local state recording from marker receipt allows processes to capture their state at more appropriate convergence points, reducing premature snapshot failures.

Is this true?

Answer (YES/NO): YES